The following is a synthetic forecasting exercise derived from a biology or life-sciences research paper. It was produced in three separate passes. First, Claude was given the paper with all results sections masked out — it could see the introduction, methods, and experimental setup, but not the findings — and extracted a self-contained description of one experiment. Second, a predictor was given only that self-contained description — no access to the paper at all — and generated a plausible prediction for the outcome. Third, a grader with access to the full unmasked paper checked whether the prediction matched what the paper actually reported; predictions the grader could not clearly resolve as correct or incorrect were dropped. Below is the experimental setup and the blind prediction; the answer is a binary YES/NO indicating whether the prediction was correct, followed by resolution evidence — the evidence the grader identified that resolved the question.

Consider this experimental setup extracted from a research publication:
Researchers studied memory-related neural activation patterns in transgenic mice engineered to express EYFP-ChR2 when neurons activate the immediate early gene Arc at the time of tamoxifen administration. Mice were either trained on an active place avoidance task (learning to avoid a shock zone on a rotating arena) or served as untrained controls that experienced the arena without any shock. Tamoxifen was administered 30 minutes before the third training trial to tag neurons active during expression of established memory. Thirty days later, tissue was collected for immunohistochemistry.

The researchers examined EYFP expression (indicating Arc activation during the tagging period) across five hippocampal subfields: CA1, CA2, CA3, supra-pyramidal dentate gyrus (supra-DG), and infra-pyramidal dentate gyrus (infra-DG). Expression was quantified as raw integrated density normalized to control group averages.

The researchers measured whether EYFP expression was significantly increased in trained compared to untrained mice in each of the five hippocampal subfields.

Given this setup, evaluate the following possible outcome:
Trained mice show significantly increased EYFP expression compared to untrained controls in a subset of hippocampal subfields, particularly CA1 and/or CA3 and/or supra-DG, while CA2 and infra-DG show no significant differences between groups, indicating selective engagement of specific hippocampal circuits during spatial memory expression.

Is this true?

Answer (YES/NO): NO